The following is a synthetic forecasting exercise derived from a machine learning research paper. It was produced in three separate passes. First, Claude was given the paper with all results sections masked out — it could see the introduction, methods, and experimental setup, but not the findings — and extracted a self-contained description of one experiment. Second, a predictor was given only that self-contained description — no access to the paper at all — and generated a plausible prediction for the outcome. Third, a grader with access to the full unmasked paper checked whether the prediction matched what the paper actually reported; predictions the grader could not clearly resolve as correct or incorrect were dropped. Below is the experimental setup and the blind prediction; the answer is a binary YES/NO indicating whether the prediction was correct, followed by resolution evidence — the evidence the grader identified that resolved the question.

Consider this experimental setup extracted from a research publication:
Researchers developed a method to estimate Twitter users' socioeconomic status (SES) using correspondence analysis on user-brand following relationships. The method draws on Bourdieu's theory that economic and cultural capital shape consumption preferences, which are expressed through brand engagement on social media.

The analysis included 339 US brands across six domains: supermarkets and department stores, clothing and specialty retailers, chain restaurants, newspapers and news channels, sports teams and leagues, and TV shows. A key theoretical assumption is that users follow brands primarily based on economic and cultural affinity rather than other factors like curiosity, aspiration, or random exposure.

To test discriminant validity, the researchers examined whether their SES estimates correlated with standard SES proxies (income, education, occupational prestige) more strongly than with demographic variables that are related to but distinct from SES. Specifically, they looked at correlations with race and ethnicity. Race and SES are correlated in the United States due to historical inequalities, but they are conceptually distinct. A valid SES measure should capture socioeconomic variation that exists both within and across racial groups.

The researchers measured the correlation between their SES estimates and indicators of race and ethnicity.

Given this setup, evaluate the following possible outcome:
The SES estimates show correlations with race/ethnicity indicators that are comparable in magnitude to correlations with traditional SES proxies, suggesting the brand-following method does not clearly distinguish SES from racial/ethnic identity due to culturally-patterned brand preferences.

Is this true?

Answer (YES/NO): NO